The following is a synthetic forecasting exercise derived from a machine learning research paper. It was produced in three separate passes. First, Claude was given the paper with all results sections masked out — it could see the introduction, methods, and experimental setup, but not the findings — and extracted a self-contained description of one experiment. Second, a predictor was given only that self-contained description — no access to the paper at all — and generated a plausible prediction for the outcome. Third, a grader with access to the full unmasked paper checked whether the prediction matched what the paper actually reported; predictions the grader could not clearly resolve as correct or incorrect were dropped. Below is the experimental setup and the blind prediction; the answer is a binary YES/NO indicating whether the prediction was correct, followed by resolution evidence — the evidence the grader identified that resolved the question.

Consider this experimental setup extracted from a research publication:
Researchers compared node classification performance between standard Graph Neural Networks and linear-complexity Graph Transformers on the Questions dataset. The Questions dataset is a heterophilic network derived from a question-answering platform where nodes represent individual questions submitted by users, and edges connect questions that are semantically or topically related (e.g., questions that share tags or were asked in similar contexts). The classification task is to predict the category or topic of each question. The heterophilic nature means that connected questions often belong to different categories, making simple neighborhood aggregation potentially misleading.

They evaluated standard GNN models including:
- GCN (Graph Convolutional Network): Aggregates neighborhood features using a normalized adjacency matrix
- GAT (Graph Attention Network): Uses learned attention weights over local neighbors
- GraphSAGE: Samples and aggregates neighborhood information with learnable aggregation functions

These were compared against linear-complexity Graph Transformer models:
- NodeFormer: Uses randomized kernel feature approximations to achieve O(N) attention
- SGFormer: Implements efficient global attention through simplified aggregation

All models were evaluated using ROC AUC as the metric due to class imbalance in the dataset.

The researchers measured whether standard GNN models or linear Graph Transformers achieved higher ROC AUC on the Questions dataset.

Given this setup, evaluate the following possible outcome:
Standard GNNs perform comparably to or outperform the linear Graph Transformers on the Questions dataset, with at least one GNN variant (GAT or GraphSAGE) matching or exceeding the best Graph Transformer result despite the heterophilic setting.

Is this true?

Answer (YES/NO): YES